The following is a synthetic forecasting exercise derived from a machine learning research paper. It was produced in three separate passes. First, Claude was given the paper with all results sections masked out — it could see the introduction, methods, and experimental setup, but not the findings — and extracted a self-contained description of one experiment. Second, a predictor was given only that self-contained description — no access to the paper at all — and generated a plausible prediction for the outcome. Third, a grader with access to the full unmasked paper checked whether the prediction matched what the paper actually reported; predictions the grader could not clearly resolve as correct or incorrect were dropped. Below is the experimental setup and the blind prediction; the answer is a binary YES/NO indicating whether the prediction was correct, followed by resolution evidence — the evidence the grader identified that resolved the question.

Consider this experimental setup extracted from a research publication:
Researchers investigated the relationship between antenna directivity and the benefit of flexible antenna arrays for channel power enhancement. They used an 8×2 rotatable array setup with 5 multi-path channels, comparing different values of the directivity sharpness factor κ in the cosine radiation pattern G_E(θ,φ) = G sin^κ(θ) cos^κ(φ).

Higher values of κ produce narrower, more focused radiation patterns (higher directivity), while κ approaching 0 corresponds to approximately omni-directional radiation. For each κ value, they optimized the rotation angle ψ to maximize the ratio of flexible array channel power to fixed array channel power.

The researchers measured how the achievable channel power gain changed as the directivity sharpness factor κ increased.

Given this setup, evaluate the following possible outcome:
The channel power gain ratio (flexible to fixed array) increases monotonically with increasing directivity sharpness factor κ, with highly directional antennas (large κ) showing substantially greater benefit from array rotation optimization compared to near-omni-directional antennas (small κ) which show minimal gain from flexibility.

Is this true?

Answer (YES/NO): NO